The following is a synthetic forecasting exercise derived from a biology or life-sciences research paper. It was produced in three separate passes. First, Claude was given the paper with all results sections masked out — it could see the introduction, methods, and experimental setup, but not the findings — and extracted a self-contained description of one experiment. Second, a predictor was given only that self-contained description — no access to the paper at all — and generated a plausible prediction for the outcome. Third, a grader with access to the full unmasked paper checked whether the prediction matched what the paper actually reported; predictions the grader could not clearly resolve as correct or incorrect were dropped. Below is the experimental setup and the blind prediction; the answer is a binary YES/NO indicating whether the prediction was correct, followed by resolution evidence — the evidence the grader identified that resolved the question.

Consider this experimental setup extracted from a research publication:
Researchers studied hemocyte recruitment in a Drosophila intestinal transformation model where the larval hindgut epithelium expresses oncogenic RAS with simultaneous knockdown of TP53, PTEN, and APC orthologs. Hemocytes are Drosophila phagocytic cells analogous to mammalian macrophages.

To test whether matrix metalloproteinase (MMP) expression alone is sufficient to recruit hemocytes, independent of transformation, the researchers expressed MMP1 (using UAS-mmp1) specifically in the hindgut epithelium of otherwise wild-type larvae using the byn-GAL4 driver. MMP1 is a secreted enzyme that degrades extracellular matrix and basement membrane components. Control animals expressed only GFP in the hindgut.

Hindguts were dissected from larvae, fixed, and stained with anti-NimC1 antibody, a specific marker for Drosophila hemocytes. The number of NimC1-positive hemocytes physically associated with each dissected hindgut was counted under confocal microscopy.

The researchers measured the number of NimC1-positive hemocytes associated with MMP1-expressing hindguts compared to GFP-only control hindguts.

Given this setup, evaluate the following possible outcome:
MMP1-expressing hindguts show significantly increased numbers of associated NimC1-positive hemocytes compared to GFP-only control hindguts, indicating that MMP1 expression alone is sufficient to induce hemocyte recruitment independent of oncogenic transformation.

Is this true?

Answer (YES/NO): YES